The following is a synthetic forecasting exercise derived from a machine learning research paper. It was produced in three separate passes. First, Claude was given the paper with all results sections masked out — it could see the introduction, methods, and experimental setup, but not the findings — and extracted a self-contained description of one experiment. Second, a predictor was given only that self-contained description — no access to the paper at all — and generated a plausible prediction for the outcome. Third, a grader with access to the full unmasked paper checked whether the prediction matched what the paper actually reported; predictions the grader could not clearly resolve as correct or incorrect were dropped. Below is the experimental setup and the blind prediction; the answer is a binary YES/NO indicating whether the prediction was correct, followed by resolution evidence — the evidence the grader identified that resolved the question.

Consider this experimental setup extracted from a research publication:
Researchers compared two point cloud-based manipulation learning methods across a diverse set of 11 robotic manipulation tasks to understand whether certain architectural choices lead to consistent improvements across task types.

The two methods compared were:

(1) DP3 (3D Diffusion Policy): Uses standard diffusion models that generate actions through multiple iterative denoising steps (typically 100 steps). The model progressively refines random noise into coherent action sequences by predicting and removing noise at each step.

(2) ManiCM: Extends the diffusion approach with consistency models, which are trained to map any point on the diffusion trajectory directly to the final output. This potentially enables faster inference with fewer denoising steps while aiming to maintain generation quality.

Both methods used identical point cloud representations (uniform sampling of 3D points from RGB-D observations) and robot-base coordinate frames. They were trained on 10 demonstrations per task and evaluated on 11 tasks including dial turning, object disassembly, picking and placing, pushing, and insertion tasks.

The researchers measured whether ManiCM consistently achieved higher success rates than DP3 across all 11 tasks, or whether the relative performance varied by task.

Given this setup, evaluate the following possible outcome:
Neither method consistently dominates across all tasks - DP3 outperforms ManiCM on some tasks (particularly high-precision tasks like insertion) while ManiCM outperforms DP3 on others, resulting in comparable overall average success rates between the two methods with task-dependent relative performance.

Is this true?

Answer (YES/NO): NO